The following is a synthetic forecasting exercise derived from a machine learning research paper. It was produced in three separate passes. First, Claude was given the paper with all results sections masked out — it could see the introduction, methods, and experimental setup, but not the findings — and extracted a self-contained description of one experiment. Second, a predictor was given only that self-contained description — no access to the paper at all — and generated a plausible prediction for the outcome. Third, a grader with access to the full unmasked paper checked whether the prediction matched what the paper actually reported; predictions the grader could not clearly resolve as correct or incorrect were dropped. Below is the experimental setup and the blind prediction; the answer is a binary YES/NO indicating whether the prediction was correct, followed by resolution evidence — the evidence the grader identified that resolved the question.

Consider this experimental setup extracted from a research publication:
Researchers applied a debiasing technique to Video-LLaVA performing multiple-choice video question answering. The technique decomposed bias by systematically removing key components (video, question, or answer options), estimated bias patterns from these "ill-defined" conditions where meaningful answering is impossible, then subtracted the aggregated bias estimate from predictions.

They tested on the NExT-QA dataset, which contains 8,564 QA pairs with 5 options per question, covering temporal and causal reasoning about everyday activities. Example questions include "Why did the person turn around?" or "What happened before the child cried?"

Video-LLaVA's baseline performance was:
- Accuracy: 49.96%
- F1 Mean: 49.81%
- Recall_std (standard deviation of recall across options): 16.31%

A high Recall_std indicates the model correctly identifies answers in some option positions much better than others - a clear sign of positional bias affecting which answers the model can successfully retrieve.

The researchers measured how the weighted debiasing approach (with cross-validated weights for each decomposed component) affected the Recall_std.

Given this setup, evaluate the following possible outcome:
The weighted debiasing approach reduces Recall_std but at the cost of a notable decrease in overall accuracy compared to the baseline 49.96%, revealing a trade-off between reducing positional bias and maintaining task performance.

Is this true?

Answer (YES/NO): NO